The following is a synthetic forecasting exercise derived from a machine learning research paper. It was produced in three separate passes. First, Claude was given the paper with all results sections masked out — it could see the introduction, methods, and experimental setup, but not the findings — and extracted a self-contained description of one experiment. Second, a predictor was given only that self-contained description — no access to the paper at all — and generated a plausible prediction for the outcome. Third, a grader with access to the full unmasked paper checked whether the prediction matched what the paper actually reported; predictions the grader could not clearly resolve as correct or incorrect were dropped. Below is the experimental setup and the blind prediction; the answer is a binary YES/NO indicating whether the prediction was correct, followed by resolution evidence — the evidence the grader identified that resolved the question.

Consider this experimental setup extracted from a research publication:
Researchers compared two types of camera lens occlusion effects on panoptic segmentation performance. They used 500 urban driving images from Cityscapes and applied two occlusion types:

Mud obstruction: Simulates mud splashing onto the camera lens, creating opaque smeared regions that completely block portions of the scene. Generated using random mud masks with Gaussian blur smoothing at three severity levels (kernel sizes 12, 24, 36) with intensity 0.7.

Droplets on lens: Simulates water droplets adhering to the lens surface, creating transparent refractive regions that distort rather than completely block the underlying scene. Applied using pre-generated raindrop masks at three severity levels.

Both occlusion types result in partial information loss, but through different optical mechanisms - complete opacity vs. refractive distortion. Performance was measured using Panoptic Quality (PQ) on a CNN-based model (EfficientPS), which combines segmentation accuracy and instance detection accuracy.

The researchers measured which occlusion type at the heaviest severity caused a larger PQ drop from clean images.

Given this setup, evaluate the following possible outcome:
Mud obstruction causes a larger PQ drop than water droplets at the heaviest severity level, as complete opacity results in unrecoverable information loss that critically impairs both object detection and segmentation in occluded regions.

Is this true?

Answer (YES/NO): NO